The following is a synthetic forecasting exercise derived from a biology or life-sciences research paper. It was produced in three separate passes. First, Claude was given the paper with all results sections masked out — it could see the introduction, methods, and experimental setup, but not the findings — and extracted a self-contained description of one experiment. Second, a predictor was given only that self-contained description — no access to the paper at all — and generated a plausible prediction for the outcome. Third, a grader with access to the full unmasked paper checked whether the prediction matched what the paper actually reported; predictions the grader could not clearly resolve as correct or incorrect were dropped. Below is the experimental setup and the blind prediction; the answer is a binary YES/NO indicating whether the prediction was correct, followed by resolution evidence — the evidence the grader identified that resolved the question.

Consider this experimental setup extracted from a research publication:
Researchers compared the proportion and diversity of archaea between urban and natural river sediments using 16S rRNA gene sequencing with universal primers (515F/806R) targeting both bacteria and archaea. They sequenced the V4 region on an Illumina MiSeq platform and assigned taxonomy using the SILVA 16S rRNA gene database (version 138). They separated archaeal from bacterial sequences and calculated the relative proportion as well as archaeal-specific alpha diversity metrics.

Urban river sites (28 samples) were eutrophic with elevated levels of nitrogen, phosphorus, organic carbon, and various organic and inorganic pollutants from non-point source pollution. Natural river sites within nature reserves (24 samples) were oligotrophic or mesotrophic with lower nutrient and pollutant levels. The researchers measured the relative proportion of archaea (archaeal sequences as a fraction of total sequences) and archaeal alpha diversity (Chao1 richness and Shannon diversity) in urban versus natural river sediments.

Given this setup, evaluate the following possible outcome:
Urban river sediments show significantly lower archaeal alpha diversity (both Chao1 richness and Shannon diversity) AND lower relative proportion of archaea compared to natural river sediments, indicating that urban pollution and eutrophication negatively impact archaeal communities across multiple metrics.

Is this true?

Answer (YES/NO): NO